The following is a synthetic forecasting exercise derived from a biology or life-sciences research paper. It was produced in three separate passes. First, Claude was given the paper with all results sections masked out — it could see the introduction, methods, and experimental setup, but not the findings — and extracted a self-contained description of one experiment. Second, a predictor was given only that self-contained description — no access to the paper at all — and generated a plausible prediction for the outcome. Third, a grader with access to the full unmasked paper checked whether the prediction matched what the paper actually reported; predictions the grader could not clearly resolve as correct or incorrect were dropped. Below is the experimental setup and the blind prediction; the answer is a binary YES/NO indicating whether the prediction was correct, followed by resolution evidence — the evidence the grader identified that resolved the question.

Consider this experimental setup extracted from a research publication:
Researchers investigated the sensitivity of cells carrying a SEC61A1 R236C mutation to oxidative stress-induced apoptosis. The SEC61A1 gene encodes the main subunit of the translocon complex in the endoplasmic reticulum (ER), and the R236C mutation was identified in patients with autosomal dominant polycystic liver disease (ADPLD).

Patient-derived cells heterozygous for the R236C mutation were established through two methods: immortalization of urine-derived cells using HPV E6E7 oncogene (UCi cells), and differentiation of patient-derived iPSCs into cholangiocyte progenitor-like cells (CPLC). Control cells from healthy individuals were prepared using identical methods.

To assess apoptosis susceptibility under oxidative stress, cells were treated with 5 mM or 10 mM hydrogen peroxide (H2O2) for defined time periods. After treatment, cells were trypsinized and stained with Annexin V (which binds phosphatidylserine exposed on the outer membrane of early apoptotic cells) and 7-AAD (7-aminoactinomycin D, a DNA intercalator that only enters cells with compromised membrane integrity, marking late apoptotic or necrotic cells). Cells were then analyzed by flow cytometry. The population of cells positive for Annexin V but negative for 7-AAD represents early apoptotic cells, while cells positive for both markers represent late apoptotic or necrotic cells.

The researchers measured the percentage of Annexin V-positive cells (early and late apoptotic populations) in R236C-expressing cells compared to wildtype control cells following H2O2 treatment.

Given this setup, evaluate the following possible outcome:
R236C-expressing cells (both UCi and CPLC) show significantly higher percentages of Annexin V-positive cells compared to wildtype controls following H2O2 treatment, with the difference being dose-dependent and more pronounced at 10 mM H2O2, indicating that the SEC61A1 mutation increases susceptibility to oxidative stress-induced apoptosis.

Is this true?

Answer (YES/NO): NO